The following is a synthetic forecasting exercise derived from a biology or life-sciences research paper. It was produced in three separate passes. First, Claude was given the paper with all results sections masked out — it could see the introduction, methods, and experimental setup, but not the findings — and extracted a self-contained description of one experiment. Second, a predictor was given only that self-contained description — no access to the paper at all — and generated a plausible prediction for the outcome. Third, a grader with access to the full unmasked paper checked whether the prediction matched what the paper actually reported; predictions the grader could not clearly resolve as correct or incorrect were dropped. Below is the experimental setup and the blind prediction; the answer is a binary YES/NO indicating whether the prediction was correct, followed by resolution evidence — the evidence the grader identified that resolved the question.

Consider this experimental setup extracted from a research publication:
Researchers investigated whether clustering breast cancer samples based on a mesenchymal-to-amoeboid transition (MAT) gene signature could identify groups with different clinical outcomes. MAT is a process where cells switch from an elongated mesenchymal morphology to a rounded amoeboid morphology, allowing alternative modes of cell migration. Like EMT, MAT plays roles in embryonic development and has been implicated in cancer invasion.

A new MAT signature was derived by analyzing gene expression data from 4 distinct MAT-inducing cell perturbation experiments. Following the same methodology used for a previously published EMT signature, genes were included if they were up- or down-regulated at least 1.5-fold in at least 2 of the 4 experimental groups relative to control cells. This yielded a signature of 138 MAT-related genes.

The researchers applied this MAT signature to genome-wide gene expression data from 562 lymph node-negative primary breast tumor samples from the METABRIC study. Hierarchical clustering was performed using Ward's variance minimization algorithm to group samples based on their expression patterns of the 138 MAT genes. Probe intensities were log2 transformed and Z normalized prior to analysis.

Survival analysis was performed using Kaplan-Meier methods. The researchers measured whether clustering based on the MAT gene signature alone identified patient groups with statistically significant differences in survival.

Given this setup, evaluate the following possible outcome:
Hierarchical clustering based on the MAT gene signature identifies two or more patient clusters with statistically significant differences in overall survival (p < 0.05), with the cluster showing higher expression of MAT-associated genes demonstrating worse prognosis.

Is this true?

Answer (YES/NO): NO